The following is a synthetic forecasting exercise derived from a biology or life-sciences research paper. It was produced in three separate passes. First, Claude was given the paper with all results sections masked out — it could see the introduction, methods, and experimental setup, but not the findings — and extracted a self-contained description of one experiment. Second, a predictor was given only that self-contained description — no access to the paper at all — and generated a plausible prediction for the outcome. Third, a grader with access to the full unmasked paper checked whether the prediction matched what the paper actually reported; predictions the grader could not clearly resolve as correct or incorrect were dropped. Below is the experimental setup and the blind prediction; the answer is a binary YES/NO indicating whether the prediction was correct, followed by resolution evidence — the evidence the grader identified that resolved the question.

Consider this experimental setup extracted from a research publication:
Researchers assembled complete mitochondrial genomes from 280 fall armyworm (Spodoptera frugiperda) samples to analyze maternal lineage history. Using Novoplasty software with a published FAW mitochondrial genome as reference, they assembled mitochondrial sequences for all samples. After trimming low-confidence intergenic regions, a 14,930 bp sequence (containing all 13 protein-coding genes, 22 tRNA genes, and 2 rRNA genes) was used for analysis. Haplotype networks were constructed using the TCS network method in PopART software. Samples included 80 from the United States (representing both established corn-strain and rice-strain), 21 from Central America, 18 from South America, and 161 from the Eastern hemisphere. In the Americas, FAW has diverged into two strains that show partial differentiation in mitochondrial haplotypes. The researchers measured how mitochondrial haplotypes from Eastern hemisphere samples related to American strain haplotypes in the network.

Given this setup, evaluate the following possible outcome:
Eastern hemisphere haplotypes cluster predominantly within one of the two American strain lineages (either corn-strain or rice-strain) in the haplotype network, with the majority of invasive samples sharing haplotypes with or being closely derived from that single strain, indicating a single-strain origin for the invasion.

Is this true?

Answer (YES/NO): NO